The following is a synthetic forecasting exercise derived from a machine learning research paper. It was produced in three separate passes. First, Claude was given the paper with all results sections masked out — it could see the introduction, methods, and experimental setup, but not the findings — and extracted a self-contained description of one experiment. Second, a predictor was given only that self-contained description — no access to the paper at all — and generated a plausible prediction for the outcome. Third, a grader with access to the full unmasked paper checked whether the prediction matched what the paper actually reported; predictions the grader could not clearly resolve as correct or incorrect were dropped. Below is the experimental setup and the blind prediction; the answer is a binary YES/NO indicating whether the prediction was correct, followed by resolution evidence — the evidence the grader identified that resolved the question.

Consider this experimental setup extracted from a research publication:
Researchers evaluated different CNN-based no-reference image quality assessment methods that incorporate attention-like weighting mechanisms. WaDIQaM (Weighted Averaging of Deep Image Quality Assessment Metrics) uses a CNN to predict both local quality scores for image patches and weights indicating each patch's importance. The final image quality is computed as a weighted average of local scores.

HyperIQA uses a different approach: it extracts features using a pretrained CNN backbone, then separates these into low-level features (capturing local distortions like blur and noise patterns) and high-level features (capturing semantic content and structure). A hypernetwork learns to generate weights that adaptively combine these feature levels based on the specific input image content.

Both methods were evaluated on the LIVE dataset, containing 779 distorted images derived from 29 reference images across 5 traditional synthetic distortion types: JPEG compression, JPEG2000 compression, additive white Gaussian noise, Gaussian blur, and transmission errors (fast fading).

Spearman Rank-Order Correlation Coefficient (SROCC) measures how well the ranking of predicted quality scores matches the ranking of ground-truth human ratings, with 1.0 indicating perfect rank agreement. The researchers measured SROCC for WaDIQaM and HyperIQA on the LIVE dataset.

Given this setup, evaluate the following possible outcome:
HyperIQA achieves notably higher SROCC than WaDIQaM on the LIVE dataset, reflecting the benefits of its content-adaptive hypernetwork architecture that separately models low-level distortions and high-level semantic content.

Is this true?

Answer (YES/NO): NO